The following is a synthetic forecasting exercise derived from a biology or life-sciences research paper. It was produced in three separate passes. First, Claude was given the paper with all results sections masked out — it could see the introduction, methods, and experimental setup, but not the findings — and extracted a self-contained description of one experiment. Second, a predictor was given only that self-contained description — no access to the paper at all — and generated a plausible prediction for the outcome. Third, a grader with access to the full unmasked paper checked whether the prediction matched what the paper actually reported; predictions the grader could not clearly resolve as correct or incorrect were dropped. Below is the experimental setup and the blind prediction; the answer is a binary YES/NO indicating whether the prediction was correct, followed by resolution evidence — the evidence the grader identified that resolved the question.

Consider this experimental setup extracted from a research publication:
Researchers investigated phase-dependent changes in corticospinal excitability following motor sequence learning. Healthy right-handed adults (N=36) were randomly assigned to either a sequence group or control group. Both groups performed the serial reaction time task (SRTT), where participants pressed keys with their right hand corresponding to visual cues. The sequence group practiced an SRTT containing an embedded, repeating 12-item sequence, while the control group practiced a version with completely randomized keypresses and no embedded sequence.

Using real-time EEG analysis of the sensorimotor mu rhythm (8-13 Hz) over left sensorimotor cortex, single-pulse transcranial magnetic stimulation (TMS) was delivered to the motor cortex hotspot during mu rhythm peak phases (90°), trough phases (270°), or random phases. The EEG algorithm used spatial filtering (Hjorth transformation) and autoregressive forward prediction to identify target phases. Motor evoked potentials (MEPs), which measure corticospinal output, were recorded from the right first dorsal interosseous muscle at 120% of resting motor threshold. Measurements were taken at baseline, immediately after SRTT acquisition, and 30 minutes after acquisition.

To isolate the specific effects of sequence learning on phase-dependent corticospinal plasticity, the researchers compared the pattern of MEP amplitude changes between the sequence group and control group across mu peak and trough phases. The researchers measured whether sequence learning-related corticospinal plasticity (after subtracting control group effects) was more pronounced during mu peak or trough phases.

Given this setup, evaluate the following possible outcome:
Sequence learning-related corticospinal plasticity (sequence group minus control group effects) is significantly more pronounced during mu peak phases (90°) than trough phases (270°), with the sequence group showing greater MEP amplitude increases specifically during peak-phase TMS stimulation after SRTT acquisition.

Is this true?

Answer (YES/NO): YES